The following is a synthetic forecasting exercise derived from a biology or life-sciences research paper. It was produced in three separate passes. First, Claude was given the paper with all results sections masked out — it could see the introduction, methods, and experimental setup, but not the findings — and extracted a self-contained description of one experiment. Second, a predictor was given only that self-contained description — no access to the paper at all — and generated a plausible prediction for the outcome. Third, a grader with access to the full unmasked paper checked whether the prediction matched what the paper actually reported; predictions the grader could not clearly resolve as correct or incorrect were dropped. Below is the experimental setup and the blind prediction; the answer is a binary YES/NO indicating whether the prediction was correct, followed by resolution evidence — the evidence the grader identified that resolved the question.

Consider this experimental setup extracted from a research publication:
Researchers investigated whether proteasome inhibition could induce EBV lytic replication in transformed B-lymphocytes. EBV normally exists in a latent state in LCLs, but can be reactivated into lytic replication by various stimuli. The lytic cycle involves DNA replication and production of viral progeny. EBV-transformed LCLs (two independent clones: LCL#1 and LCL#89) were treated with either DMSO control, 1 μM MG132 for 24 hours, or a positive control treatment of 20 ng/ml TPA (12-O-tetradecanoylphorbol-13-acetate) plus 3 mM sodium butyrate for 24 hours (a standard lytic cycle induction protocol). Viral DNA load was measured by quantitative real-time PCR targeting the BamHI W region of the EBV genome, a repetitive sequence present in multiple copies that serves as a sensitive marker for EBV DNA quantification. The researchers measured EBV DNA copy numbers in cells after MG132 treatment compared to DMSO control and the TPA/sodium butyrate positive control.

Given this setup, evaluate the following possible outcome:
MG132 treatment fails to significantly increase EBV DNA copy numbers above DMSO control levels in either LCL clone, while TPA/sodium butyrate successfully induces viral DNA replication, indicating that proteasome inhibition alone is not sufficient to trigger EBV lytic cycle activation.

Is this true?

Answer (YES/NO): NO